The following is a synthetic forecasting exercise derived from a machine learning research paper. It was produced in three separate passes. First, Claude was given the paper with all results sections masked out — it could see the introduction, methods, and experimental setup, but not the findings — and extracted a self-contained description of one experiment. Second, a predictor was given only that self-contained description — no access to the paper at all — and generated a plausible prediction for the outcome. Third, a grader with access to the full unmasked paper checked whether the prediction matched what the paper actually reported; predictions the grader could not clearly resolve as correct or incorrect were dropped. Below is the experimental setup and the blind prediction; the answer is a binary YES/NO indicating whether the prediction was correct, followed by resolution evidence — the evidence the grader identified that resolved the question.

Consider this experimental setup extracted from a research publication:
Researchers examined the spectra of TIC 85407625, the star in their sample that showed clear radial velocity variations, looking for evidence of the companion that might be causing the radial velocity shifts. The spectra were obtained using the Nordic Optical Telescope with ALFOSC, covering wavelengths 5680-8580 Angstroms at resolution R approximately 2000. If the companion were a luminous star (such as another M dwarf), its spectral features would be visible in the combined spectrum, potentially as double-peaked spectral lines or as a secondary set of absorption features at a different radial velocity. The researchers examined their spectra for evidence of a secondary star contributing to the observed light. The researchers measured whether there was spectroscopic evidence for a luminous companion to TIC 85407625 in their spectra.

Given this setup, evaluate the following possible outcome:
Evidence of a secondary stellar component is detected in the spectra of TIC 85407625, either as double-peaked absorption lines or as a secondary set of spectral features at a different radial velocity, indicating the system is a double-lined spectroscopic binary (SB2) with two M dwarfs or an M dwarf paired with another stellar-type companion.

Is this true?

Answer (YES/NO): NO